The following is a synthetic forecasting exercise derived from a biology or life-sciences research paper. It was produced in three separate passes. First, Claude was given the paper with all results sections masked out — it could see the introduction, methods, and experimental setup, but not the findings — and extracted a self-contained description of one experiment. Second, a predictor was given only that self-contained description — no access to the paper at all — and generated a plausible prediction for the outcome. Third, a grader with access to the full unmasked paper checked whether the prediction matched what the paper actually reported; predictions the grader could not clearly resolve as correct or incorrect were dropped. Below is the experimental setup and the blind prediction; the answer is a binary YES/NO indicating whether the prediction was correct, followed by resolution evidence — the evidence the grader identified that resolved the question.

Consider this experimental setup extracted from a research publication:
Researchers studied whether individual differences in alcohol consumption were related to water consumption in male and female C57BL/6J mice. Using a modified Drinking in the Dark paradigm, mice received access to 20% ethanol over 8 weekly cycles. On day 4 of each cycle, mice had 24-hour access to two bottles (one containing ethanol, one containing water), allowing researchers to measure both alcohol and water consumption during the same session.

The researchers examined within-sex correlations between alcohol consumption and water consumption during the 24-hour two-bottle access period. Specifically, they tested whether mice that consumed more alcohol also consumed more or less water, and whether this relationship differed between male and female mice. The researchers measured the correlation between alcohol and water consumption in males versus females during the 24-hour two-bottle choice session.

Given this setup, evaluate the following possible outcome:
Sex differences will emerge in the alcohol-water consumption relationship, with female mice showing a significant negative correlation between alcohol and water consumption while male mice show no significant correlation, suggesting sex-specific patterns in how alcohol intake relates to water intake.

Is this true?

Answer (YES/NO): NO